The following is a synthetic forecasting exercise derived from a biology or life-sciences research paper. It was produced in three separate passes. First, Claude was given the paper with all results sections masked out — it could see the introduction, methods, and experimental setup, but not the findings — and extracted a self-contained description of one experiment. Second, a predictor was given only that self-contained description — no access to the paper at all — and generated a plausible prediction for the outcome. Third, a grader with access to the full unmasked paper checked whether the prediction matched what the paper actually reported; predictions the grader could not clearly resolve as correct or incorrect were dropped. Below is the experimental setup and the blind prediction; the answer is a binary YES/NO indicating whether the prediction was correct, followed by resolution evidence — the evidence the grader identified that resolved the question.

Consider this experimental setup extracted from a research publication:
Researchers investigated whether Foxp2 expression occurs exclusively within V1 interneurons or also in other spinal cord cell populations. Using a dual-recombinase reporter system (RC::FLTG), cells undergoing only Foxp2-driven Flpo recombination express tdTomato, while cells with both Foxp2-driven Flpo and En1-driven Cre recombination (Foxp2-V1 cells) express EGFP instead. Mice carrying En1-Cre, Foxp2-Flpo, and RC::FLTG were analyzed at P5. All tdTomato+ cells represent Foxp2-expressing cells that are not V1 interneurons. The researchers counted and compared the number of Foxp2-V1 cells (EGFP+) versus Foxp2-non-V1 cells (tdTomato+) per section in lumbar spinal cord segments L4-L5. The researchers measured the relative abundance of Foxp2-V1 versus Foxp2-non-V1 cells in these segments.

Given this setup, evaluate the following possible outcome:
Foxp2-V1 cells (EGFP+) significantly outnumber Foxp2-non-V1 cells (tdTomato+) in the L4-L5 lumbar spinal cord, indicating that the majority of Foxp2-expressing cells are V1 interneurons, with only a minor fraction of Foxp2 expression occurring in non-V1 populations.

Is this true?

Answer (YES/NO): NO